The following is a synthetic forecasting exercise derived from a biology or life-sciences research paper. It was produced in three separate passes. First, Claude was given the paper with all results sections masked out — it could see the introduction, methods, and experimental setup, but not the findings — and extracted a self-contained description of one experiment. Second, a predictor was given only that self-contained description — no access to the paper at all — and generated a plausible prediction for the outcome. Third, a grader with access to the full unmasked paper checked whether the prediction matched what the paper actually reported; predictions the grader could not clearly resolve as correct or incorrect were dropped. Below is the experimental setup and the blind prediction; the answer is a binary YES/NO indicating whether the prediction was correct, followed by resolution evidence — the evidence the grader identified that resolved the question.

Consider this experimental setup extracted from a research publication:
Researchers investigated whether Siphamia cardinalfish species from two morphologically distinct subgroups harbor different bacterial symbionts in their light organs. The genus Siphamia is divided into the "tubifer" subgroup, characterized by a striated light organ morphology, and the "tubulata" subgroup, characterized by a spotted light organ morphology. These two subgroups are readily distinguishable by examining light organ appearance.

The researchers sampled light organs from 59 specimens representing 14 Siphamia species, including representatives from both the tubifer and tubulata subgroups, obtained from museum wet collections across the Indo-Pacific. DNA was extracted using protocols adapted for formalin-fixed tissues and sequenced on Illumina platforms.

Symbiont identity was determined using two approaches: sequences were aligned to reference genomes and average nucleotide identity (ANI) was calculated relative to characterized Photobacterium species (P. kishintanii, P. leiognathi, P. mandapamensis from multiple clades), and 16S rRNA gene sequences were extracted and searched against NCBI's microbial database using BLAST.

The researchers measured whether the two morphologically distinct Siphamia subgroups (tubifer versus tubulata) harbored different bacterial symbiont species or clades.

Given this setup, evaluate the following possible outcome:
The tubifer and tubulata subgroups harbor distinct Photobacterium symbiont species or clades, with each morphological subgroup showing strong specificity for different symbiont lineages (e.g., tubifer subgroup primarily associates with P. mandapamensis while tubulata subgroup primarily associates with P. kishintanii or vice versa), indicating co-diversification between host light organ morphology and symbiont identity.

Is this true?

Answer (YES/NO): NO